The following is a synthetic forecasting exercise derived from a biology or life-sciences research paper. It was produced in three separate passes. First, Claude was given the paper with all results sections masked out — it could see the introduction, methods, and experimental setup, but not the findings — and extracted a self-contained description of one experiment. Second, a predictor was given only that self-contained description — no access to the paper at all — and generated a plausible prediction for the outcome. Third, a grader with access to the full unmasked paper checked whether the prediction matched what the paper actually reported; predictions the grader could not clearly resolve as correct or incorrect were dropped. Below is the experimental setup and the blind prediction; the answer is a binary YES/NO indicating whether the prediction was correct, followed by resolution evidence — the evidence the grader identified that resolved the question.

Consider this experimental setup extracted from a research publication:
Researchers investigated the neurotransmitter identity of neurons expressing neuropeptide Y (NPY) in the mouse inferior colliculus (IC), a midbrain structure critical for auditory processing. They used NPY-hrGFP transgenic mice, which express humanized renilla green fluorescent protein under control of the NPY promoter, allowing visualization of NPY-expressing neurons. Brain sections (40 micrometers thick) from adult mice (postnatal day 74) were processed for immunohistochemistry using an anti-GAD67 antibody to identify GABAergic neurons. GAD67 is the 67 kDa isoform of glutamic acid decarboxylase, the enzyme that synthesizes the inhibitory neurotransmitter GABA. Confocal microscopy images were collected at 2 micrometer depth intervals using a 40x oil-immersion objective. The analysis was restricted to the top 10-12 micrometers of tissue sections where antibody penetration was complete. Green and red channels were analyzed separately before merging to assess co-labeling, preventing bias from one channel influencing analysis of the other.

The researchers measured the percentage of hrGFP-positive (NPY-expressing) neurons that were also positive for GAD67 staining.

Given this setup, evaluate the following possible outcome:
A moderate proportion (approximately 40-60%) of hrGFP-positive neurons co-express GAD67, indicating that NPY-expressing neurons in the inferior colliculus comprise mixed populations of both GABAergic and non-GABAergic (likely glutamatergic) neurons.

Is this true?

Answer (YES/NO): NO